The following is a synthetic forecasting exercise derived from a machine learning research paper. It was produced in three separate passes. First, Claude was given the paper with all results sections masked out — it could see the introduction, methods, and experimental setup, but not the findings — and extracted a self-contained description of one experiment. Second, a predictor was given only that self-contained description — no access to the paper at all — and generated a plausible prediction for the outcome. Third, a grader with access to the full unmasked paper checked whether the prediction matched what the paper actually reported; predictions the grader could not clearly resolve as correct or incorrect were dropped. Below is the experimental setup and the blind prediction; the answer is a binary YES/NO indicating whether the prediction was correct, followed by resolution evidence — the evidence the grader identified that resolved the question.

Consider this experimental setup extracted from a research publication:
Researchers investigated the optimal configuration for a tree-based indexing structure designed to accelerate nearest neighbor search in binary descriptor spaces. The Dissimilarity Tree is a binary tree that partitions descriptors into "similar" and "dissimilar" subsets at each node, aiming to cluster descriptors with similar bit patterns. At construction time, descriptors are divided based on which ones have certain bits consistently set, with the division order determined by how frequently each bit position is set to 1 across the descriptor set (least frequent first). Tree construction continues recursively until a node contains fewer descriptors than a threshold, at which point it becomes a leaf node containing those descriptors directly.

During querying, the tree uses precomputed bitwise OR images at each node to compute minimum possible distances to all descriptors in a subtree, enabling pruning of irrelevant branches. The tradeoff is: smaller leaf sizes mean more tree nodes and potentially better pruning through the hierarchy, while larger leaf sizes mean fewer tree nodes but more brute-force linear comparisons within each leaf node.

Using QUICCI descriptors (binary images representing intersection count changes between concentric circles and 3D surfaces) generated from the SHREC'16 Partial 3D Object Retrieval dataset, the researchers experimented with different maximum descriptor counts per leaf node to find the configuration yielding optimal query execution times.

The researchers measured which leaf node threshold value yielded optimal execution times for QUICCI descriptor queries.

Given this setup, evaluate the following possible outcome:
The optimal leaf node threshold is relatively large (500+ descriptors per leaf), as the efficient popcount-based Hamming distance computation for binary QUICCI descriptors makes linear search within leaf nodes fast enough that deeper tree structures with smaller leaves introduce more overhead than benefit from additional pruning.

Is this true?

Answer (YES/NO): NO